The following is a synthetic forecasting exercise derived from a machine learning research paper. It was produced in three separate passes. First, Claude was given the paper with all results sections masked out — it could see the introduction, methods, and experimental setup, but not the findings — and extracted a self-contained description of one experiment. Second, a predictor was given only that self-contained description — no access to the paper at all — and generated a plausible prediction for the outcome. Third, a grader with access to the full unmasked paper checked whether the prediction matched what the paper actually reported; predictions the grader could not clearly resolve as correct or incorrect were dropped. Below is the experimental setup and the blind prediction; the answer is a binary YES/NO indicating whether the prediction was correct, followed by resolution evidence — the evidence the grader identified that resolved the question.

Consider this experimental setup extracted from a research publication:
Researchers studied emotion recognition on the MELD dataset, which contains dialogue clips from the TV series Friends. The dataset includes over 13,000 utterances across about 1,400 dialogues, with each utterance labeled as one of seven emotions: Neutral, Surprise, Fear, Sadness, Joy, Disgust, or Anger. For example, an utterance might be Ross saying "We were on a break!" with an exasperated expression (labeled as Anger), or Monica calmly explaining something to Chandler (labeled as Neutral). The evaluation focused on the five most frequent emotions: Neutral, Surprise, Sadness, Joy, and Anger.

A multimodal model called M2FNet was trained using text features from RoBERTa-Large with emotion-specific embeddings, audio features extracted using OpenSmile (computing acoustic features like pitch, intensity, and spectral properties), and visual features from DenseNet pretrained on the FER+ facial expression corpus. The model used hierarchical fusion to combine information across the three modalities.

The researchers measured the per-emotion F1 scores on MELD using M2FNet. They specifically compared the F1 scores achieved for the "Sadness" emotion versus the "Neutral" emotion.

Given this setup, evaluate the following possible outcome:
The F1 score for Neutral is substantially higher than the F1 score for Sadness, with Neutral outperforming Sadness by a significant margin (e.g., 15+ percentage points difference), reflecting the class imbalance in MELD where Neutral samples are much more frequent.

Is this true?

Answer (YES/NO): YES